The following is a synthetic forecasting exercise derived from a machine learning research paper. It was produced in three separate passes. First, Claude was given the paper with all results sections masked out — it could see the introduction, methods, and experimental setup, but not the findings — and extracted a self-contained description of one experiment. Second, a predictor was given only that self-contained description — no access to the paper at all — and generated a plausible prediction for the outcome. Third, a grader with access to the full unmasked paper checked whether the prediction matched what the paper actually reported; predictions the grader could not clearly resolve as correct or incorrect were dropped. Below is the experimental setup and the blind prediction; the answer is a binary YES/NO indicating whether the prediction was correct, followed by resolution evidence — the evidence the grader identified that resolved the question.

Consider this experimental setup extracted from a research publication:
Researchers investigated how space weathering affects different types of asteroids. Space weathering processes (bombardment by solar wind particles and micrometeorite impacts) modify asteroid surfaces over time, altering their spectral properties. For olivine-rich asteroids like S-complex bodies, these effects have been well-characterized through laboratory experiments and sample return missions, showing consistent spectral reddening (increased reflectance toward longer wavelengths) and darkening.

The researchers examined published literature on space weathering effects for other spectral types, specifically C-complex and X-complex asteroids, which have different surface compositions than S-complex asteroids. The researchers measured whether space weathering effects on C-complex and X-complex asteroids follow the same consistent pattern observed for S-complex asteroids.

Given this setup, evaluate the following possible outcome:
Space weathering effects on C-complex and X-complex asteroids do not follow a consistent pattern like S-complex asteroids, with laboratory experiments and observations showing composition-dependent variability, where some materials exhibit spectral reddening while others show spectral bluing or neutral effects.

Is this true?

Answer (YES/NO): YES